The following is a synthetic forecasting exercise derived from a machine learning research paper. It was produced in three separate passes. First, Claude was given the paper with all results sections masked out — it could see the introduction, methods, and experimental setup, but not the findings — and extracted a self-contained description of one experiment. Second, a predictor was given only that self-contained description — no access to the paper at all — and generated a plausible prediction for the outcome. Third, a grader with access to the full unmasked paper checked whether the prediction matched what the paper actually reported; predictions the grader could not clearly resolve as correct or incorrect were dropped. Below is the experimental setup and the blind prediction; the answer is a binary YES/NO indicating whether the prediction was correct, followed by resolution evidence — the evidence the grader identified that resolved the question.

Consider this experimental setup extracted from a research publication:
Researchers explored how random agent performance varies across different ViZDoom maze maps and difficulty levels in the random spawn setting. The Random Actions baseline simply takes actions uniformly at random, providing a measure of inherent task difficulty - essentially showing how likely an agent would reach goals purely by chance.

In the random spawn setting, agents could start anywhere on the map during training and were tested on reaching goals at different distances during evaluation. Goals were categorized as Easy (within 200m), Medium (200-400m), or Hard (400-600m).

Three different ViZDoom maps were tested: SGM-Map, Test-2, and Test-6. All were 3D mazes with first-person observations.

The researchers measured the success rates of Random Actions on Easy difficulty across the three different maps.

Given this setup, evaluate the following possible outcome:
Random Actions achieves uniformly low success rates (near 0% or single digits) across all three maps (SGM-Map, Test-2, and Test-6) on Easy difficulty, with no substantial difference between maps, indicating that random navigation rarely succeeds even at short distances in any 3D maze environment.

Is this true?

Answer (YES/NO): NO